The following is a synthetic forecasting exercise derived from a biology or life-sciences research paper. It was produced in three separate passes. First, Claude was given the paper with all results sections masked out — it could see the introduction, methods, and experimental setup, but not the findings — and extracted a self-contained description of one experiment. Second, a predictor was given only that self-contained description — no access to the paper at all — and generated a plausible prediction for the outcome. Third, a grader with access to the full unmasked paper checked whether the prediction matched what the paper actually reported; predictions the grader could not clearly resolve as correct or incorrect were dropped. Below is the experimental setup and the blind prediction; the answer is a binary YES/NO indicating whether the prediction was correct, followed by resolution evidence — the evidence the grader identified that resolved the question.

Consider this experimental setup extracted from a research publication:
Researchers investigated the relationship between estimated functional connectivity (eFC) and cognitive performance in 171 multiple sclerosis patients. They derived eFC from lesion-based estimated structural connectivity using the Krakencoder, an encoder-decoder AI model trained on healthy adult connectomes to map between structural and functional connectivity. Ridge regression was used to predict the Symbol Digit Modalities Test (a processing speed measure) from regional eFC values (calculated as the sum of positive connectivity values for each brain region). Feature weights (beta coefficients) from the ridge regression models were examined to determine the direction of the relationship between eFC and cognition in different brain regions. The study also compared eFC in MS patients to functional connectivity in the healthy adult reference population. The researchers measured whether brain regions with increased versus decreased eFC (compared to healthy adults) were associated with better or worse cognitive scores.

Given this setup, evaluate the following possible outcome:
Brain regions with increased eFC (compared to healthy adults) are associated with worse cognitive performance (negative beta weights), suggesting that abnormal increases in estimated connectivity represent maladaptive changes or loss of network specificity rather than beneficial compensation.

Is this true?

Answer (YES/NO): NO